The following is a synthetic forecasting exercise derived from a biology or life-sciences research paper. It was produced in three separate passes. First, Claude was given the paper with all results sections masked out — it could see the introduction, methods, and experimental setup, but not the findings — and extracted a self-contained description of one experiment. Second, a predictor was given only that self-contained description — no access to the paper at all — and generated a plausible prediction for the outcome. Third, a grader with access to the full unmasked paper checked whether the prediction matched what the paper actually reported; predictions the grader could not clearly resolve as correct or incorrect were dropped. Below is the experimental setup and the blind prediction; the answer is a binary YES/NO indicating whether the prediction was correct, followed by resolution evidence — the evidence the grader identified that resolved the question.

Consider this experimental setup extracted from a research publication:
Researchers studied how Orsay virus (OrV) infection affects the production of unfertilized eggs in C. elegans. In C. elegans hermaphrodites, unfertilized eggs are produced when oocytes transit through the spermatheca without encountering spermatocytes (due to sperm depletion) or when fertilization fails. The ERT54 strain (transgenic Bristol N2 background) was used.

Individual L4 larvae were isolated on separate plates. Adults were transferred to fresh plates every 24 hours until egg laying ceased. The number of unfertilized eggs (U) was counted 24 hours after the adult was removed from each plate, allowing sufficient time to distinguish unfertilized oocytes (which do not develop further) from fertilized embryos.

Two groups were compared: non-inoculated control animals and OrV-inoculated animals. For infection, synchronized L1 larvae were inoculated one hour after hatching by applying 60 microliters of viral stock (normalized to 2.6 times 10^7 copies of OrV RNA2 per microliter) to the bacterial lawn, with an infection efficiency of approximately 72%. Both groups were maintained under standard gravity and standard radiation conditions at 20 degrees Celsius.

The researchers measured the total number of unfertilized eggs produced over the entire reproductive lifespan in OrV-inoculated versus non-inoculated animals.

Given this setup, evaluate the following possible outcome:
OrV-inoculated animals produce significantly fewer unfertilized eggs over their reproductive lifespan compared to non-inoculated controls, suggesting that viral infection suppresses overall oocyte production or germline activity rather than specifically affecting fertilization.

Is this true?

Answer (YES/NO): NO